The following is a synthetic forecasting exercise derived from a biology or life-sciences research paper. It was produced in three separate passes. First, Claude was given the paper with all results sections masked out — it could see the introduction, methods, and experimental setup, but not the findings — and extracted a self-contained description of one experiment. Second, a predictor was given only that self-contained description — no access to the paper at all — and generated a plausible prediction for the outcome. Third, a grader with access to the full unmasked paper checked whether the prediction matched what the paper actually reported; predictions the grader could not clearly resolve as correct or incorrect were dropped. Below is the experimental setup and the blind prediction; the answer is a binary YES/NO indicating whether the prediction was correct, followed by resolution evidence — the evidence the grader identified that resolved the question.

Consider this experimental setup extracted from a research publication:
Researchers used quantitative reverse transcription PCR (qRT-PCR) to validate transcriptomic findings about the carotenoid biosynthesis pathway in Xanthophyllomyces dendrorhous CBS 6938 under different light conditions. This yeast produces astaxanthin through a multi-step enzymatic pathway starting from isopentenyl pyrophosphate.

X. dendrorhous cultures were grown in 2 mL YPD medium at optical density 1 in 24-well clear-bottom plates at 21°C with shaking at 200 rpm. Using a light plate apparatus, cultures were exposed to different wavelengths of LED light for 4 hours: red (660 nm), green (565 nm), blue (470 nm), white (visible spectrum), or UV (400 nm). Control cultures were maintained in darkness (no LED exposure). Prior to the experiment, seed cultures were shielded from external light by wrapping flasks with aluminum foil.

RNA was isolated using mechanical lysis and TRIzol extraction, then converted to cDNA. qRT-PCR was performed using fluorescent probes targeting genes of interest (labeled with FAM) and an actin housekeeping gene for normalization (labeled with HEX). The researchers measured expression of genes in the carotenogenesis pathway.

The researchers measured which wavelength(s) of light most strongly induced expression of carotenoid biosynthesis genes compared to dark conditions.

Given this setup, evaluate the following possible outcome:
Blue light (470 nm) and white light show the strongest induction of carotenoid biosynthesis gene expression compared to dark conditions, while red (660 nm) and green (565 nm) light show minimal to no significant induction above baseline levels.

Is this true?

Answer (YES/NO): NO